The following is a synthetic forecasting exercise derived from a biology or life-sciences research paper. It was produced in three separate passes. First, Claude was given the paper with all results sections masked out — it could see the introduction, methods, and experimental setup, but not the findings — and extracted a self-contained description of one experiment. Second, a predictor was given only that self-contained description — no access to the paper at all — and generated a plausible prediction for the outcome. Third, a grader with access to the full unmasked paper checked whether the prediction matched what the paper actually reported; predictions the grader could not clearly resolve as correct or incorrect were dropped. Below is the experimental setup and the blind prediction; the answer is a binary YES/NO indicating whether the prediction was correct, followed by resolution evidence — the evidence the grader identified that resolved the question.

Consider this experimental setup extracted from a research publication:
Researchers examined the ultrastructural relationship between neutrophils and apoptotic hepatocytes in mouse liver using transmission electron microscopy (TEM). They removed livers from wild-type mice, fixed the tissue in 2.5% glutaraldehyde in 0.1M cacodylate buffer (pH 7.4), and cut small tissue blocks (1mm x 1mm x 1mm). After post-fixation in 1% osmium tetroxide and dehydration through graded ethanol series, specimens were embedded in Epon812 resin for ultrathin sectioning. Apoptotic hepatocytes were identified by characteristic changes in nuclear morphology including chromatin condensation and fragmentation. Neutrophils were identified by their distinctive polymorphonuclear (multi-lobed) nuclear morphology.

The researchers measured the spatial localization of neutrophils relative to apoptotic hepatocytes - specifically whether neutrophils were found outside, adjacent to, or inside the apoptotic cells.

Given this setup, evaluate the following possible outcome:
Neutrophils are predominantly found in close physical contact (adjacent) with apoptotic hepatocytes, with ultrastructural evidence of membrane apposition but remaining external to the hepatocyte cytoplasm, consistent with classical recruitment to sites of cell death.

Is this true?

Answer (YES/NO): NO